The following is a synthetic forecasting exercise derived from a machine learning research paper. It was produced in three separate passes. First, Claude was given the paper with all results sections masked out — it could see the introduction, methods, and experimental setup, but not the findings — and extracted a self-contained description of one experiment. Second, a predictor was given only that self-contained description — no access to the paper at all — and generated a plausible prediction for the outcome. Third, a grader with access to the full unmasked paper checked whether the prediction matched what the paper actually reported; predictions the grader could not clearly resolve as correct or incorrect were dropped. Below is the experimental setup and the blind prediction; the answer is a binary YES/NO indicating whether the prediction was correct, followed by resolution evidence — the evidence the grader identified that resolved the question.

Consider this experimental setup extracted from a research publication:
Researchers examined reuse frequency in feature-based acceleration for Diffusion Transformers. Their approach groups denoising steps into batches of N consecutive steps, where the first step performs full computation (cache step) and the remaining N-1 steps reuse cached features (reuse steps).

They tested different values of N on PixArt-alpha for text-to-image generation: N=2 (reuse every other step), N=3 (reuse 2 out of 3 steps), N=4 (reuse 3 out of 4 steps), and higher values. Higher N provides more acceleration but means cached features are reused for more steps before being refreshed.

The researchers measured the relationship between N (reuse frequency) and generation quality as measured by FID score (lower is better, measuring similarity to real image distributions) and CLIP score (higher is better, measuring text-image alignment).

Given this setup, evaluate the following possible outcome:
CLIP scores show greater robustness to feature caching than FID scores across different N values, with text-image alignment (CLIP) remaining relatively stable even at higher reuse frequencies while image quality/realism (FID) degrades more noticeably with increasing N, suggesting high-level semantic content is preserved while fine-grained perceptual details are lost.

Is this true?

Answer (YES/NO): YES